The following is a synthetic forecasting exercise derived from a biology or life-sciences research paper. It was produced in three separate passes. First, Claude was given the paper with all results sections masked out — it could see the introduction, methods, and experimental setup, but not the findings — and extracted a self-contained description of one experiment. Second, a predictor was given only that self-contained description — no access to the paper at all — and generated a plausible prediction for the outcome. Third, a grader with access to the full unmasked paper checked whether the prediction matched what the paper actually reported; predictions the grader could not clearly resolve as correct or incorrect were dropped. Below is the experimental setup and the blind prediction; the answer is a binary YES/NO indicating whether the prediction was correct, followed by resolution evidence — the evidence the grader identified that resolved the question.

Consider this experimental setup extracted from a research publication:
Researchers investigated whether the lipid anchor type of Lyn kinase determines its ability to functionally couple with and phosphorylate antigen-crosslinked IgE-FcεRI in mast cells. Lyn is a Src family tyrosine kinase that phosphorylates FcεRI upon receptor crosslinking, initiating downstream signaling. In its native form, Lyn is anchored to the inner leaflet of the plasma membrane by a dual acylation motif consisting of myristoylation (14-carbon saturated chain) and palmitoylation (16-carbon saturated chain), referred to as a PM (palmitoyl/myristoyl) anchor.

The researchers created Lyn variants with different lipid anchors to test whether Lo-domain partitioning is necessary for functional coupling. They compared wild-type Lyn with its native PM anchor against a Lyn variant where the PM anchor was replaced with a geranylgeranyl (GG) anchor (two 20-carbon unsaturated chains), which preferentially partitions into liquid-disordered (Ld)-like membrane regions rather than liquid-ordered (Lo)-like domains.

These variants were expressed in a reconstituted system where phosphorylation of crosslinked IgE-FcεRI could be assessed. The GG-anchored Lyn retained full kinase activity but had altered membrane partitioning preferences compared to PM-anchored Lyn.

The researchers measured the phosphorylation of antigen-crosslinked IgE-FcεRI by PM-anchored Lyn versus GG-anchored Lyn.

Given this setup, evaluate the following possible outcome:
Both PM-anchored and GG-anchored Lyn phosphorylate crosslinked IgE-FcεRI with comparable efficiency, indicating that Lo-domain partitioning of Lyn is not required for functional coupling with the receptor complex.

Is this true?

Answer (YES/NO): NO